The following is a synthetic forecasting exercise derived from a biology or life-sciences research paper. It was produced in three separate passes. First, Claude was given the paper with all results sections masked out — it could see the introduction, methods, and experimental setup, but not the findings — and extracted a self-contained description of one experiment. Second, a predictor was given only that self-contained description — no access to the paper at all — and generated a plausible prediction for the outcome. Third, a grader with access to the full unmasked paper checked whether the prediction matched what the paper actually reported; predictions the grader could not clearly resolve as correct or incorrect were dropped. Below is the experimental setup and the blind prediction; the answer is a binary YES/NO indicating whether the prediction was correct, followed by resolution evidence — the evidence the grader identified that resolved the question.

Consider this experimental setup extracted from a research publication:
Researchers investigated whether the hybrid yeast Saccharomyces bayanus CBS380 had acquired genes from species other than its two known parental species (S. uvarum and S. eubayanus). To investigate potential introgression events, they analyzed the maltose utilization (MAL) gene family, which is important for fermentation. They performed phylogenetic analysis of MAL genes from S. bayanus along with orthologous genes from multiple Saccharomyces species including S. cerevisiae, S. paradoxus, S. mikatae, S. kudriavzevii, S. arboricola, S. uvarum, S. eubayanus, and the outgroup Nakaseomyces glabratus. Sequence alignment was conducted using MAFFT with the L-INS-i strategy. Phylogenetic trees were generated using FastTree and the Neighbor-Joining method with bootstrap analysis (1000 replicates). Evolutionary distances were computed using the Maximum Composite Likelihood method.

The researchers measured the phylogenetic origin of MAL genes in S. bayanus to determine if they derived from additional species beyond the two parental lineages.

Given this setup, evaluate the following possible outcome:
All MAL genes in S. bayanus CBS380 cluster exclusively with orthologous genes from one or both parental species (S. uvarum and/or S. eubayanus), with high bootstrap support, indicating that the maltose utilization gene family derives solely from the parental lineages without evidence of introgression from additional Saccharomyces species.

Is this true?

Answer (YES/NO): NO